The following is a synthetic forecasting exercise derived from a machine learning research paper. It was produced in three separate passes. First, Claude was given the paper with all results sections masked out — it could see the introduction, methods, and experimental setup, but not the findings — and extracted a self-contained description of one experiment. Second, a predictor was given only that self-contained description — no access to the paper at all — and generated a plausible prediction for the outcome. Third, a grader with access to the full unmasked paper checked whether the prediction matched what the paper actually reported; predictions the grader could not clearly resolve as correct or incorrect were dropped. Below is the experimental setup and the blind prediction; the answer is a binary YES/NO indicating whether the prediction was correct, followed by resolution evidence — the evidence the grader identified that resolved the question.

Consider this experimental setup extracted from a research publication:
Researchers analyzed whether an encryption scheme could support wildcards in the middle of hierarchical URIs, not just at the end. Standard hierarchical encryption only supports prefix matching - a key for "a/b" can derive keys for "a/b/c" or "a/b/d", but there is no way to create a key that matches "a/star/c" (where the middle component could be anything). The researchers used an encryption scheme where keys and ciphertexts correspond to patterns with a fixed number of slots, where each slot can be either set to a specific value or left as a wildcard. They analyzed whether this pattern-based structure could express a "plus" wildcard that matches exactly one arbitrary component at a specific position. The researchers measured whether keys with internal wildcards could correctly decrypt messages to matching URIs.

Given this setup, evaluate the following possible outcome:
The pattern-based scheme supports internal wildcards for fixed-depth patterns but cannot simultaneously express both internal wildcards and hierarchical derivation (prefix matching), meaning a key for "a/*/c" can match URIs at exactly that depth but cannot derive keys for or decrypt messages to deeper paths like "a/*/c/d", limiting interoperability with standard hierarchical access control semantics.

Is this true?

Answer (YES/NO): NO